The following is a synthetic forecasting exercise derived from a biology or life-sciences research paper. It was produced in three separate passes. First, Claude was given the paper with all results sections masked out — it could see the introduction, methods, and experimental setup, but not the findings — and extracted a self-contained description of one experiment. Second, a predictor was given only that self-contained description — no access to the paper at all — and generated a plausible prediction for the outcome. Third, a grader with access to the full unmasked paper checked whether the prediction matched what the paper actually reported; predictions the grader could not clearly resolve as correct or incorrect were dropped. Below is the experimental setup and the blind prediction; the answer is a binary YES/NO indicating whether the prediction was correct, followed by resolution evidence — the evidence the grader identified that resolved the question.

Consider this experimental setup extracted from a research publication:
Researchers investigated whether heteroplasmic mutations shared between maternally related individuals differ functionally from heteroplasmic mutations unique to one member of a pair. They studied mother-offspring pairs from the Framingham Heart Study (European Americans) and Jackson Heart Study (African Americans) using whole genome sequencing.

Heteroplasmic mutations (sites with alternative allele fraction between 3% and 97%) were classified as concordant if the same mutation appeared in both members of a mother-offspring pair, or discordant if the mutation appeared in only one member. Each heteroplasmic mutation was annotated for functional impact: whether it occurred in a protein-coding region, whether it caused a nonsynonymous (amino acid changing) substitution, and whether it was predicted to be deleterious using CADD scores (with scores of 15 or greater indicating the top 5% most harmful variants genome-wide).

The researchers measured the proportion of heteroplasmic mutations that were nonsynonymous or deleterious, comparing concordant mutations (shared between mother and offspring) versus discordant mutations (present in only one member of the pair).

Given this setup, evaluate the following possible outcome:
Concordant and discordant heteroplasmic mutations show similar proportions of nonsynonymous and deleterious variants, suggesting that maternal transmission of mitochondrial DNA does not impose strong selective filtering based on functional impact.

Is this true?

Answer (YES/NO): NO